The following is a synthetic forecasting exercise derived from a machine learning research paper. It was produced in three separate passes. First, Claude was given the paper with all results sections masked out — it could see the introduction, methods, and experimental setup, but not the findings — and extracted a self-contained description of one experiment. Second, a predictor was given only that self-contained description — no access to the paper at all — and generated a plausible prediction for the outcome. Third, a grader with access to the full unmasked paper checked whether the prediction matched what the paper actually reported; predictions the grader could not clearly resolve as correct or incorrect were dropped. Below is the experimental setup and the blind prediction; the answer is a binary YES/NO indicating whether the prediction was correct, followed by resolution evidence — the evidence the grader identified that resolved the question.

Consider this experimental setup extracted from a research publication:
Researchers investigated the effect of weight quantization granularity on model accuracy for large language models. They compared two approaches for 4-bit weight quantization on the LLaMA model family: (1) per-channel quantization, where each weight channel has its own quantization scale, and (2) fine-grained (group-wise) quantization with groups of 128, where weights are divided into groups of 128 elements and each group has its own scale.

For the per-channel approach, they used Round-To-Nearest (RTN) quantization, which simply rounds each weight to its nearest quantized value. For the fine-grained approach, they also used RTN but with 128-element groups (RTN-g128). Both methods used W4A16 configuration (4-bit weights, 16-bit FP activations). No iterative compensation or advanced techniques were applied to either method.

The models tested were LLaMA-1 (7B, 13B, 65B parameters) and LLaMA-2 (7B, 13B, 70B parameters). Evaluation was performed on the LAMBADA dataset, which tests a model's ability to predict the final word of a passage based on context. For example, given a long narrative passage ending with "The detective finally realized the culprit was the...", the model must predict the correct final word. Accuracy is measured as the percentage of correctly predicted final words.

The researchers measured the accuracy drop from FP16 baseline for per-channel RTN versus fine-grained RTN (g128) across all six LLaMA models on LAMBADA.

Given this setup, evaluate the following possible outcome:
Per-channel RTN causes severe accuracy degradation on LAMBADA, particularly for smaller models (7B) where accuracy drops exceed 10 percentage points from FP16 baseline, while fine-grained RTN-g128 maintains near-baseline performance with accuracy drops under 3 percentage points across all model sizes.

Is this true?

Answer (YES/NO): NO